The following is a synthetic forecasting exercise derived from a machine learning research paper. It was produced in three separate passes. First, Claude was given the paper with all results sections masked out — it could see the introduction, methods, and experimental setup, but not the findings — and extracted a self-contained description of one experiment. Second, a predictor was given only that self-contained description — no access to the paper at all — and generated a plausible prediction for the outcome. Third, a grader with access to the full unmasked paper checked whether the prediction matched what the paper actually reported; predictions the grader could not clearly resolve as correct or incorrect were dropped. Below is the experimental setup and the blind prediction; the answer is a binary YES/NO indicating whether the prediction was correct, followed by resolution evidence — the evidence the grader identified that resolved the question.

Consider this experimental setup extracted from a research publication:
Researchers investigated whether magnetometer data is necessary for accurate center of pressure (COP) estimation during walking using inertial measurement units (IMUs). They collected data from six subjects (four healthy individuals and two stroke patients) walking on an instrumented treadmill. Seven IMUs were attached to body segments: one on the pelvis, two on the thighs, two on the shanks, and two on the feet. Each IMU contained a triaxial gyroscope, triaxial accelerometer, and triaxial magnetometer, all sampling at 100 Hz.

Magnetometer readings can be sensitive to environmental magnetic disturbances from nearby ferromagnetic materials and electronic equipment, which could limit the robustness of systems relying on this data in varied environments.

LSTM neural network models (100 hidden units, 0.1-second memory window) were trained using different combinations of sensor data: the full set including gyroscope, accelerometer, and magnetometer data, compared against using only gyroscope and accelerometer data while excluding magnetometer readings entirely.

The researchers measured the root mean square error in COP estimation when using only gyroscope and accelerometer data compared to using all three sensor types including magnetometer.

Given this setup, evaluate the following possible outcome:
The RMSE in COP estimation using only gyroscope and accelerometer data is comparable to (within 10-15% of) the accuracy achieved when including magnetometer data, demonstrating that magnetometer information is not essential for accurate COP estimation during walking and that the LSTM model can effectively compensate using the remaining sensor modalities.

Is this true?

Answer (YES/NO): YES